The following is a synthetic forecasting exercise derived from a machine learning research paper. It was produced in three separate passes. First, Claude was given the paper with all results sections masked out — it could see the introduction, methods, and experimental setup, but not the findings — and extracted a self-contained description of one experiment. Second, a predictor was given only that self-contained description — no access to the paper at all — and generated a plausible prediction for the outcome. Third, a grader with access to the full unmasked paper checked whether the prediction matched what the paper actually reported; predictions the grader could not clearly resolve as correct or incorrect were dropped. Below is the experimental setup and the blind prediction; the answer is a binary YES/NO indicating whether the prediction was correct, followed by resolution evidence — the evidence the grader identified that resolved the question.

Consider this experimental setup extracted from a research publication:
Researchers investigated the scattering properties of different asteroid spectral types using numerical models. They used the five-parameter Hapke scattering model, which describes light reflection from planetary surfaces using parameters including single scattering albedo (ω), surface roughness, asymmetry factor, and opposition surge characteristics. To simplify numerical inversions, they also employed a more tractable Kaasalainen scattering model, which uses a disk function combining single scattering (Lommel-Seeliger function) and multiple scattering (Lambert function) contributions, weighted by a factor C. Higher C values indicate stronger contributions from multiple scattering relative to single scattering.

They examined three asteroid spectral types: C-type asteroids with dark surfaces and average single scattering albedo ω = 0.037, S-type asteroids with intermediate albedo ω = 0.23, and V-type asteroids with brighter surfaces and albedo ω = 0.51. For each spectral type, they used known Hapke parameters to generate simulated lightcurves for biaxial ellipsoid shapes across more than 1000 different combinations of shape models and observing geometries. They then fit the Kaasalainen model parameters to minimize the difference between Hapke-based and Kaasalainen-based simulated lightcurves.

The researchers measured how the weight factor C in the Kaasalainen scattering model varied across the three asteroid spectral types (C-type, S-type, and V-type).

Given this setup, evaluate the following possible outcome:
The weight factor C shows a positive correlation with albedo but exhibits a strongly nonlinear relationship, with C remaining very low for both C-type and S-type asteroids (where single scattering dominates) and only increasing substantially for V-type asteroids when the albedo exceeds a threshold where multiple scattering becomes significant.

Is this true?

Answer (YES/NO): NO